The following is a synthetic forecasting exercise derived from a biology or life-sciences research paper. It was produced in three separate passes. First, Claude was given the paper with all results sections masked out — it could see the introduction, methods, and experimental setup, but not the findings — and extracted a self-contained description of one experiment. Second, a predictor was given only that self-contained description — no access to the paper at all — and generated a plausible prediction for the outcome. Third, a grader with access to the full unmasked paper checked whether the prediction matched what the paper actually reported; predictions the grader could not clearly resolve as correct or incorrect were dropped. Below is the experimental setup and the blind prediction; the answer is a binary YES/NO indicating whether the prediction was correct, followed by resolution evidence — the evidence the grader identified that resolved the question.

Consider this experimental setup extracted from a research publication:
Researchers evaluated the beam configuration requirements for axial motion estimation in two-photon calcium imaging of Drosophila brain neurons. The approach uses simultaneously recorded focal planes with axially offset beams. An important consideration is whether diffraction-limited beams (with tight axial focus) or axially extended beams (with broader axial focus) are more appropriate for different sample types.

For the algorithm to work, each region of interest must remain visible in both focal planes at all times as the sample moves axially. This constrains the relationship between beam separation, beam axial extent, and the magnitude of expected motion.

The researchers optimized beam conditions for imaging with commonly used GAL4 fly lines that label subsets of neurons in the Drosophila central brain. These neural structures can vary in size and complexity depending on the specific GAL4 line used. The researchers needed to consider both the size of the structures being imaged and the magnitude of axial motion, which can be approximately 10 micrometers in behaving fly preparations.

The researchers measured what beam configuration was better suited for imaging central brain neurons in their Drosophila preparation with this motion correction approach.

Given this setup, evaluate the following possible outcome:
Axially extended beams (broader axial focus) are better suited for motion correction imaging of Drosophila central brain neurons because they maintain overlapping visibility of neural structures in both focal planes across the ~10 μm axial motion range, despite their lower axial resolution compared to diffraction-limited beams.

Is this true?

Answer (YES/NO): YES